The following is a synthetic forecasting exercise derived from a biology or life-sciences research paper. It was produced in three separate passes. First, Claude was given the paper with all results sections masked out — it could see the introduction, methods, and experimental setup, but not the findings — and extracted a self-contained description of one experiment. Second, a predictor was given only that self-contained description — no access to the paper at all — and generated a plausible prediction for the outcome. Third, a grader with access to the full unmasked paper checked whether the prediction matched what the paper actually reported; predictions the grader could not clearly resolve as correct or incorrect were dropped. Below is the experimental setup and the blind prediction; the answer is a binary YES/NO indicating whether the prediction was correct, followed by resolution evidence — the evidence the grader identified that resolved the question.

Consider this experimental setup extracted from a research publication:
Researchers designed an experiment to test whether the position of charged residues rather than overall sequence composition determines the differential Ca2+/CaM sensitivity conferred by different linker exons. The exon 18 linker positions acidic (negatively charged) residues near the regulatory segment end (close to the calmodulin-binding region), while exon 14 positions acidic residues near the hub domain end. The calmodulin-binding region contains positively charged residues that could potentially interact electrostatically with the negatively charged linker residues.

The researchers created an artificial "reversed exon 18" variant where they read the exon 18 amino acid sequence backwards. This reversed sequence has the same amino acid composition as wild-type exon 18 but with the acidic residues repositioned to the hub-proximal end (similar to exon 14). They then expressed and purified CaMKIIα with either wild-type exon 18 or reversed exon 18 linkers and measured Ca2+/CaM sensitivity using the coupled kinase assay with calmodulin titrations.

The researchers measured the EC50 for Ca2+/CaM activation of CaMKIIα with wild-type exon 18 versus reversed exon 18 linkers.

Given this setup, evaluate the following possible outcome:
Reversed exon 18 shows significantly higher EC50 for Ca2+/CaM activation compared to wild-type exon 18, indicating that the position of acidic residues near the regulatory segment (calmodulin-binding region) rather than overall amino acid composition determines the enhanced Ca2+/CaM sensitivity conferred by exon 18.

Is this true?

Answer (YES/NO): NO